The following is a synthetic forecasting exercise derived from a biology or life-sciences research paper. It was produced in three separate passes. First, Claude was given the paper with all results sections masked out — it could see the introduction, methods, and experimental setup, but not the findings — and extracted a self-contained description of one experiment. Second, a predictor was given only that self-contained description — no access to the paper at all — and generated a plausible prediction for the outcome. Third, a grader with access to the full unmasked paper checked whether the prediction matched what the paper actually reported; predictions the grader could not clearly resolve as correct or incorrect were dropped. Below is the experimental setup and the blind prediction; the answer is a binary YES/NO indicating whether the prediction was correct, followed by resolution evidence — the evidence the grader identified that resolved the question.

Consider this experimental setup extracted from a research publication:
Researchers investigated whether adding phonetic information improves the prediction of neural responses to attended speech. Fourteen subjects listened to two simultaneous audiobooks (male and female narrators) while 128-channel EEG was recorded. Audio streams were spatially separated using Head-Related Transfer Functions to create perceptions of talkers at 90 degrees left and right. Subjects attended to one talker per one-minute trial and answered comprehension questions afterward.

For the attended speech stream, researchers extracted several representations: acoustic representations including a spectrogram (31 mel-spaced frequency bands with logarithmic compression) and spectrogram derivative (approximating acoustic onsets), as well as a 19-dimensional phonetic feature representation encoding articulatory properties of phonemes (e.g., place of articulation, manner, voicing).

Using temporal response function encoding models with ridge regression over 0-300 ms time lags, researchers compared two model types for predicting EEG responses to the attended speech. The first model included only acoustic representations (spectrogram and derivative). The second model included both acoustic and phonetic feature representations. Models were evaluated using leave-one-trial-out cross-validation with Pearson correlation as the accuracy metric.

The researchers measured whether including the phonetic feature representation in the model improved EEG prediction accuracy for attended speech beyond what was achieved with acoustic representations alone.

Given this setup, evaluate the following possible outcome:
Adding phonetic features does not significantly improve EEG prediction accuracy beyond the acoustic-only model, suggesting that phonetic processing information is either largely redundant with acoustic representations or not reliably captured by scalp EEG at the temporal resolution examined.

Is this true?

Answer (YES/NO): NO